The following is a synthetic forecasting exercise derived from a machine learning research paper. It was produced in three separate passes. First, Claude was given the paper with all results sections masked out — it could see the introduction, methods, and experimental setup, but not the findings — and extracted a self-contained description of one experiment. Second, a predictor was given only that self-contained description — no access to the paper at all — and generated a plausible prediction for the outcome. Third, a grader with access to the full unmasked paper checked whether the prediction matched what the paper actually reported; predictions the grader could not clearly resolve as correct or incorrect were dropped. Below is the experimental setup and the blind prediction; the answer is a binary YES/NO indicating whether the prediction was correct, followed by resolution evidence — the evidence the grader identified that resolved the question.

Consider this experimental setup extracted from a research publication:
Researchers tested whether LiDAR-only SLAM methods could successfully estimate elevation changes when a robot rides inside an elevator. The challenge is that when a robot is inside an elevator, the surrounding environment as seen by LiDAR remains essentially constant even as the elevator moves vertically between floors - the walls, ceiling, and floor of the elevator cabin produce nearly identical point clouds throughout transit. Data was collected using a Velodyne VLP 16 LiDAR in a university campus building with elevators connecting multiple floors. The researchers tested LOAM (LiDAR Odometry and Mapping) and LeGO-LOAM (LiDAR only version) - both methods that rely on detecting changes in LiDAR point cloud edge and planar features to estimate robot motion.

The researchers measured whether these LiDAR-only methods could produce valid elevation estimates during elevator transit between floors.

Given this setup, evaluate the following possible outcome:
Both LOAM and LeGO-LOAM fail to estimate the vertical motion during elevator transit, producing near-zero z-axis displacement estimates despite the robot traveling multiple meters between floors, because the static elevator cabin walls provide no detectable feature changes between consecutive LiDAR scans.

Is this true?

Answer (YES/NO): YES